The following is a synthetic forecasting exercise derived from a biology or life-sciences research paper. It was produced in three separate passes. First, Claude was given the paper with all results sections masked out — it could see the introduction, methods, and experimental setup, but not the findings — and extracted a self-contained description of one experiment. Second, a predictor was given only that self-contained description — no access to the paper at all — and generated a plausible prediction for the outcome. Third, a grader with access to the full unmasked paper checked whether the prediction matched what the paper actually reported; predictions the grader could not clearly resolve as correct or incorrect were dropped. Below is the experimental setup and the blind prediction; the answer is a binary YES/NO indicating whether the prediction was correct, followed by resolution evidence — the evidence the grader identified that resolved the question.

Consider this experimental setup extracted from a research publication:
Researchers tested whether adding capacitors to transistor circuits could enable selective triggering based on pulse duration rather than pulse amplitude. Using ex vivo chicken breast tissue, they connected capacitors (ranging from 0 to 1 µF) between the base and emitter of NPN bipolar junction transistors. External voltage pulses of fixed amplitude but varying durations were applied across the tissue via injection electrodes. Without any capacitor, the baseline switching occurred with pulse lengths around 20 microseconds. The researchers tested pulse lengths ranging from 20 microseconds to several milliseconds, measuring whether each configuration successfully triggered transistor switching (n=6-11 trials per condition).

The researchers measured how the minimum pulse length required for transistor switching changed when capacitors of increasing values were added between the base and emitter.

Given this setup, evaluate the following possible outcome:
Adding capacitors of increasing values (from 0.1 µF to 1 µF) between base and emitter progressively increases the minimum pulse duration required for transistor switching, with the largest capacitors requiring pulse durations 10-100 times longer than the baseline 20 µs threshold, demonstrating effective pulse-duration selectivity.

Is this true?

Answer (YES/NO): NO